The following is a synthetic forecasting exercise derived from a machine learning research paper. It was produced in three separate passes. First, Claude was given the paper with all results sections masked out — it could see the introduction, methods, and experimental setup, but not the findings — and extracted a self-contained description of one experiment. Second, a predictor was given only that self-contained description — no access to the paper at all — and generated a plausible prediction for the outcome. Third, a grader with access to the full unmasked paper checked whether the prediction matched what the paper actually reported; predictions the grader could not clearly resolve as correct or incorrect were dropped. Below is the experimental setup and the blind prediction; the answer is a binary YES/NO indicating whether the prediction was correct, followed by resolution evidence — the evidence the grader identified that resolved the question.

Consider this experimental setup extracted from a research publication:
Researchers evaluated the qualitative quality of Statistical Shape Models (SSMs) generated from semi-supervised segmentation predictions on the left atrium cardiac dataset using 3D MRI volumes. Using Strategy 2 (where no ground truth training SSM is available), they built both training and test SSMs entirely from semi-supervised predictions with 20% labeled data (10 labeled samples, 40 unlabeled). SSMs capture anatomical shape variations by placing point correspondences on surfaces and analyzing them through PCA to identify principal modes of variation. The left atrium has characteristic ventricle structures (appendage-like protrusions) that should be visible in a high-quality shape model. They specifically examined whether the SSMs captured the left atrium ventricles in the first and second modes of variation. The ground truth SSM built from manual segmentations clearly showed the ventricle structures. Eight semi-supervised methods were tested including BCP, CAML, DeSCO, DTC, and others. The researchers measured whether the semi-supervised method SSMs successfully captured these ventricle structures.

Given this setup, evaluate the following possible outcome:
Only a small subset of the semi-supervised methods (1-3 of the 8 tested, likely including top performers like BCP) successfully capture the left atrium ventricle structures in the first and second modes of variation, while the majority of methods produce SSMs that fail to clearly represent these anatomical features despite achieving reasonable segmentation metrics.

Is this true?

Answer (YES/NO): NO